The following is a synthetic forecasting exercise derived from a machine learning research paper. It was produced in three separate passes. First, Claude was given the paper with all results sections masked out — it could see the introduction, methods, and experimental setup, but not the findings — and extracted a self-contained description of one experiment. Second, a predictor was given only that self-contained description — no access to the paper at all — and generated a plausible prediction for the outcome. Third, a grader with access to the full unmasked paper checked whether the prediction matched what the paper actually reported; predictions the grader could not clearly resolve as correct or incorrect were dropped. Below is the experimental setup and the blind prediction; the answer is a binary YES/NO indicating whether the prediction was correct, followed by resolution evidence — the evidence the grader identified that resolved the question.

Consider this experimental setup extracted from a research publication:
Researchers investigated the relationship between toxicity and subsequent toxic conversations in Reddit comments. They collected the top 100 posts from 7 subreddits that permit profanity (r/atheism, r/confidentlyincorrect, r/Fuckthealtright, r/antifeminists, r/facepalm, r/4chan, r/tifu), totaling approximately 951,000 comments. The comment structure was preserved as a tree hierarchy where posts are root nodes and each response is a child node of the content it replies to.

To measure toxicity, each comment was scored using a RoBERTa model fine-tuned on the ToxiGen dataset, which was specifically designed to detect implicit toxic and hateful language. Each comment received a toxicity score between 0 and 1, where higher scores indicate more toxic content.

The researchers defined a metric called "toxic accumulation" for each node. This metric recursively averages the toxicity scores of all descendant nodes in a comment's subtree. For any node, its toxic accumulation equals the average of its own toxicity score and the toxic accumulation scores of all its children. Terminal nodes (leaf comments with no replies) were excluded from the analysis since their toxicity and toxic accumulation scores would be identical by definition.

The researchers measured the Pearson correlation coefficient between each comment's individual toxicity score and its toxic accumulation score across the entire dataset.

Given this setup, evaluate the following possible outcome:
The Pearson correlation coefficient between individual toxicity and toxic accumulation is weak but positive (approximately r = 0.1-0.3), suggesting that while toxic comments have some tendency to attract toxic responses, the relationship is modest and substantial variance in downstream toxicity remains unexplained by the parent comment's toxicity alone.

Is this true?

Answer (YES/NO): NO